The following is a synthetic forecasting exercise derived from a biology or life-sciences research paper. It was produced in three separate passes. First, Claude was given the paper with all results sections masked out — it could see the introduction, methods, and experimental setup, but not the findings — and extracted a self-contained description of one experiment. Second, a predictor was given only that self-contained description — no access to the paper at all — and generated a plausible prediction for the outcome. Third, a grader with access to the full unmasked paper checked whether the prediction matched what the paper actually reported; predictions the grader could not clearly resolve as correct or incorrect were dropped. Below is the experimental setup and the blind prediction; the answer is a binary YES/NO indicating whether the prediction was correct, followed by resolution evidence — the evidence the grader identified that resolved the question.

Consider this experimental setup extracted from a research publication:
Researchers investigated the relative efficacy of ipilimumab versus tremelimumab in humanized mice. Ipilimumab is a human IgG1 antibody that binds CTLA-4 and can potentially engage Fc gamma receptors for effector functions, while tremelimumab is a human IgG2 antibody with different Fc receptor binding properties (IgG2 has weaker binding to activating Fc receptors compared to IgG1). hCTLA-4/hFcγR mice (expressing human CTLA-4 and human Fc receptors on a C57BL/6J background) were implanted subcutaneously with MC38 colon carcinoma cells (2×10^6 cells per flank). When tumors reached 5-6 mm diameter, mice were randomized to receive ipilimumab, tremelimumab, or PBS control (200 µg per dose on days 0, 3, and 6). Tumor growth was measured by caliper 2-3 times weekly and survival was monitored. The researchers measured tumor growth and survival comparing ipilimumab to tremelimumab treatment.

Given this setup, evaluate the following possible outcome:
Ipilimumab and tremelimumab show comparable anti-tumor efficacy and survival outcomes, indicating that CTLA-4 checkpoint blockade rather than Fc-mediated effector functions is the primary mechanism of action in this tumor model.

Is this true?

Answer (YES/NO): NO